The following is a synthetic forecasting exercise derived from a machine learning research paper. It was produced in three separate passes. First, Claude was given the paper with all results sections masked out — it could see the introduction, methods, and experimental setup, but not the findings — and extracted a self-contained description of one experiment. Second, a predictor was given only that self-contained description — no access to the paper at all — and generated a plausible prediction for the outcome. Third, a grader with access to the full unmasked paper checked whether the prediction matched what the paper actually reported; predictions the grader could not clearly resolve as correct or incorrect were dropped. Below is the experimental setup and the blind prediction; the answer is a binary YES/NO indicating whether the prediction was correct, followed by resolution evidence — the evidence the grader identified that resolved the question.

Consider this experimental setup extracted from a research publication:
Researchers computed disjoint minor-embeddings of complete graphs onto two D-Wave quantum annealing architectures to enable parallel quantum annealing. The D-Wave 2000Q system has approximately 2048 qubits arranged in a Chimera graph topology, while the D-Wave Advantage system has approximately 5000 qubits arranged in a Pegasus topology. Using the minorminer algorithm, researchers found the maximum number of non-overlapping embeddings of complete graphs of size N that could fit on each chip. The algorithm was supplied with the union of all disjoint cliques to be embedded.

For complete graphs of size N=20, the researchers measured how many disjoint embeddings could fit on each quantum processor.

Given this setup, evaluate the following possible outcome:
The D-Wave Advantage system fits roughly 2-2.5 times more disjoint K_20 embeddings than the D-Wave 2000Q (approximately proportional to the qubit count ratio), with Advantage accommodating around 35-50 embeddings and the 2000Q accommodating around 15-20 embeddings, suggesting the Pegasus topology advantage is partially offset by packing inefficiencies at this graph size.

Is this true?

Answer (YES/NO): NO